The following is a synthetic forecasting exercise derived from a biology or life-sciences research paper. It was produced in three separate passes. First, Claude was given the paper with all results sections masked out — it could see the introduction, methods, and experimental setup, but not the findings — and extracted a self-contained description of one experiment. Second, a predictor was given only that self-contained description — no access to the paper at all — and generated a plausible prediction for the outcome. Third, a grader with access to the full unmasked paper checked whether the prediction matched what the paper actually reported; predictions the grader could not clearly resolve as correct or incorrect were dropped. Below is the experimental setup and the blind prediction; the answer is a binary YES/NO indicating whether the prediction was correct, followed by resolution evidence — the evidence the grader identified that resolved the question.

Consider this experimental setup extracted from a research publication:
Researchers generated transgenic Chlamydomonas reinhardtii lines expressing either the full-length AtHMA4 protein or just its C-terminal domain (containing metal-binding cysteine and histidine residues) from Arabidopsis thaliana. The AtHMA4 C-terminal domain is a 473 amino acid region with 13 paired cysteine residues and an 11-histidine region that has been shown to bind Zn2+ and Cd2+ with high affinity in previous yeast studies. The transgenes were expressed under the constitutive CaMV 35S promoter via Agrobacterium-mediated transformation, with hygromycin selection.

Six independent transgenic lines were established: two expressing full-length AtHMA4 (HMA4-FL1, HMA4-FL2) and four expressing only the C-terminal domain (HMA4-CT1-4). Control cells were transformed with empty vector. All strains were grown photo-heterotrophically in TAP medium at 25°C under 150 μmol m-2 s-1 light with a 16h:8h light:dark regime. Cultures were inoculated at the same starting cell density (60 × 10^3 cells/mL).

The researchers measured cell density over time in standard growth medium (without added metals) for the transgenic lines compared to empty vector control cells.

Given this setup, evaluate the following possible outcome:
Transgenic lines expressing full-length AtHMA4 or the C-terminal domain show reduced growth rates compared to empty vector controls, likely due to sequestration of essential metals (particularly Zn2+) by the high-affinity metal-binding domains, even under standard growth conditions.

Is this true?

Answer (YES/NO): NO